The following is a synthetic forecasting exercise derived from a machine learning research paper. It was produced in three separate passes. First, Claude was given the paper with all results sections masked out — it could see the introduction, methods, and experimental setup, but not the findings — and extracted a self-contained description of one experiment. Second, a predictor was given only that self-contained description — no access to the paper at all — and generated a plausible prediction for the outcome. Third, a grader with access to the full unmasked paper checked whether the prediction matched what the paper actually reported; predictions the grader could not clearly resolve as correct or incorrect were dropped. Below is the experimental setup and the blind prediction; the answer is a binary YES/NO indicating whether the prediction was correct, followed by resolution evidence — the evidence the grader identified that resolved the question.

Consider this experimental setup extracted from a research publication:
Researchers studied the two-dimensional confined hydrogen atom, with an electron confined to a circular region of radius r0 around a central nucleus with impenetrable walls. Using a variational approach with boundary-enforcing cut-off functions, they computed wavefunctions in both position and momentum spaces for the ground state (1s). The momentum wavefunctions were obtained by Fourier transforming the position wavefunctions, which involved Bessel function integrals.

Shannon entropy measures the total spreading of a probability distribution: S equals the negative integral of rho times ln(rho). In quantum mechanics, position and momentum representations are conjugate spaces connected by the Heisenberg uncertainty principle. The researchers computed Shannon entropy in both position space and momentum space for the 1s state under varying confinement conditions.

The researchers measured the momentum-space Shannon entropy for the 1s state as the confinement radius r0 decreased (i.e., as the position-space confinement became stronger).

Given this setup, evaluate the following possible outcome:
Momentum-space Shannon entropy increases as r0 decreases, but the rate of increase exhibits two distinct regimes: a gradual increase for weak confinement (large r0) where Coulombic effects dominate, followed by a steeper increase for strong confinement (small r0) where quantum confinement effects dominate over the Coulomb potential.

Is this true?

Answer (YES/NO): NO